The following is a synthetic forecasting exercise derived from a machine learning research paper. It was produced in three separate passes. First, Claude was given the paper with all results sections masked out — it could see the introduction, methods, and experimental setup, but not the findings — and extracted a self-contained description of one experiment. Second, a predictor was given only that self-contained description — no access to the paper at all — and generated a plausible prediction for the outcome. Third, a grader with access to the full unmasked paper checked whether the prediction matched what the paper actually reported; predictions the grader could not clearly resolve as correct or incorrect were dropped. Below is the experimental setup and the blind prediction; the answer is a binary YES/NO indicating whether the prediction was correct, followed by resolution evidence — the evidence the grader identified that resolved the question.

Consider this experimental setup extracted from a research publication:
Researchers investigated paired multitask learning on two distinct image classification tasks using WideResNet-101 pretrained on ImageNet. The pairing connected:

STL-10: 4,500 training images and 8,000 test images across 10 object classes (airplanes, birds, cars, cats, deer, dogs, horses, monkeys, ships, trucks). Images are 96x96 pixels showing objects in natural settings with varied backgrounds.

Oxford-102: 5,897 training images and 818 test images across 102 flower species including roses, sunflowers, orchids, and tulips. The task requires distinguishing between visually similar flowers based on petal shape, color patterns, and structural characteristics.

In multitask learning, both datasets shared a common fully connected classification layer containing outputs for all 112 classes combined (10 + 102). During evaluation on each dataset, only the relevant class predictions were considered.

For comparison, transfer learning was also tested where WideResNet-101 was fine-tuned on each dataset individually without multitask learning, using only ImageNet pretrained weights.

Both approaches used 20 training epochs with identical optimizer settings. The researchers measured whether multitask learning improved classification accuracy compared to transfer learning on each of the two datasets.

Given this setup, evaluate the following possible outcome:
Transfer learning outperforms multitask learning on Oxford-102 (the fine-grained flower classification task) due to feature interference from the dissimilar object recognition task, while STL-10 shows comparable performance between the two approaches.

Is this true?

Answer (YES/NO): NO